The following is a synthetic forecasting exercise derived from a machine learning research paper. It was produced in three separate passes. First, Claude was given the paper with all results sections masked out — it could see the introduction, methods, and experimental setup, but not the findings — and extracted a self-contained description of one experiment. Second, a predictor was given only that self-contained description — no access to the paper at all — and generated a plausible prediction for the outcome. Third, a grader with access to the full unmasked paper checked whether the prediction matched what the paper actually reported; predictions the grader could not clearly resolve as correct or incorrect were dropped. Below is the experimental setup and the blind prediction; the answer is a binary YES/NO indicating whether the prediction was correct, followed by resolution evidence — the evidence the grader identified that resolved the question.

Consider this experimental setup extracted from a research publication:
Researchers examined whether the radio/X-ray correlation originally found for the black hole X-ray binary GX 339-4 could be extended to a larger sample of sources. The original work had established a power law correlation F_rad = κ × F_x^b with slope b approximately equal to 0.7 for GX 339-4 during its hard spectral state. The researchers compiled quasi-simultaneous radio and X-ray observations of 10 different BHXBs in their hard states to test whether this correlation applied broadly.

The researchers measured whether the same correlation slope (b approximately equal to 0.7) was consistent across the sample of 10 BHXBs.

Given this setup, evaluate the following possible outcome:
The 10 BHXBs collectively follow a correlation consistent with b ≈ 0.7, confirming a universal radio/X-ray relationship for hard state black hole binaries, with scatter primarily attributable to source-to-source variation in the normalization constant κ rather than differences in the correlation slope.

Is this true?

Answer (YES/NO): YES